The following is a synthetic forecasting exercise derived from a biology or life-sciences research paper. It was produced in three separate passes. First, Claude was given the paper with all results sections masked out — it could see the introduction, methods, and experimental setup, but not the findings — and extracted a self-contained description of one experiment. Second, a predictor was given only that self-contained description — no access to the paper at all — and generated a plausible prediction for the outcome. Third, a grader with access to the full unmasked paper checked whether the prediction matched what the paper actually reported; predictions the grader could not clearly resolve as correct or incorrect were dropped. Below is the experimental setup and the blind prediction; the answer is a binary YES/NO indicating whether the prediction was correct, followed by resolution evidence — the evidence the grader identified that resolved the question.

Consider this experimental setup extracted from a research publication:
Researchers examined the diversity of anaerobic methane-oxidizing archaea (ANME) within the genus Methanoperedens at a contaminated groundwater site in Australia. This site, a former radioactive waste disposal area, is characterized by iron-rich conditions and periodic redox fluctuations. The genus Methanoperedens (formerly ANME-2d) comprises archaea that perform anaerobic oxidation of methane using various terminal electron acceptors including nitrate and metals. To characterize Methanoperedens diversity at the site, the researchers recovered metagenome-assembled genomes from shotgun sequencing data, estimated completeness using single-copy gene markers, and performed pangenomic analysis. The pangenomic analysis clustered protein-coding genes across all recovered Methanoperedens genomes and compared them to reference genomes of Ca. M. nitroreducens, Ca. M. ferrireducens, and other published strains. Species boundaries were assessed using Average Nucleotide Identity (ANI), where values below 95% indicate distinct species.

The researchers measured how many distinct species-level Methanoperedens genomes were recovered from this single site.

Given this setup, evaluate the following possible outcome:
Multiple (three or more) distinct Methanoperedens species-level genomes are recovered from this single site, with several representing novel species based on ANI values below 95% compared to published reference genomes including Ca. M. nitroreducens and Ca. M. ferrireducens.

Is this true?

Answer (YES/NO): YES